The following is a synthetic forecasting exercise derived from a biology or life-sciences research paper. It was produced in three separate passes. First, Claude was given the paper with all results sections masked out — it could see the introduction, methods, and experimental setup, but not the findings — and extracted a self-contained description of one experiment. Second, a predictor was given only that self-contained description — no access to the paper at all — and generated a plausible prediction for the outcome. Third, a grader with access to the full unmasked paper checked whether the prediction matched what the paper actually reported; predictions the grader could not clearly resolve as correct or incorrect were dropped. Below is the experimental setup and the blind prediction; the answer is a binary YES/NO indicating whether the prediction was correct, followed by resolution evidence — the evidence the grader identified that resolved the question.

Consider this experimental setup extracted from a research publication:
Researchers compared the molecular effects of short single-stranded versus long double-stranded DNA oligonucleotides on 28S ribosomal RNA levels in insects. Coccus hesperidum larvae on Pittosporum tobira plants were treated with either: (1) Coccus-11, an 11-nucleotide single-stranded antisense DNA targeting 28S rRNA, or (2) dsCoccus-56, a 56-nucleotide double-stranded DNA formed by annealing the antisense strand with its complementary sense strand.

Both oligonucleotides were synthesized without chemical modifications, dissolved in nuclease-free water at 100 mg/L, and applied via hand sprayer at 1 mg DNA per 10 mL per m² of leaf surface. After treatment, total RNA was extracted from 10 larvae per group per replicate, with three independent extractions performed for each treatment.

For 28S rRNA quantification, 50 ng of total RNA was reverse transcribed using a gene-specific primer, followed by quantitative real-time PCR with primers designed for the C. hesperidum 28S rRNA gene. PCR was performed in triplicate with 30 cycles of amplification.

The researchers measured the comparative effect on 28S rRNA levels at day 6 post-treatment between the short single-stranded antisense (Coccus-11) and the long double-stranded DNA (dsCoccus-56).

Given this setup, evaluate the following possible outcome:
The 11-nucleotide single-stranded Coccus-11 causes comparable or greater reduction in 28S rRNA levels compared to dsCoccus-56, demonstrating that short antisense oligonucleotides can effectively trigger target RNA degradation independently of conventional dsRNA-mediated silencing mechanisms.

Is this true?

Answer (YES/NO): YES